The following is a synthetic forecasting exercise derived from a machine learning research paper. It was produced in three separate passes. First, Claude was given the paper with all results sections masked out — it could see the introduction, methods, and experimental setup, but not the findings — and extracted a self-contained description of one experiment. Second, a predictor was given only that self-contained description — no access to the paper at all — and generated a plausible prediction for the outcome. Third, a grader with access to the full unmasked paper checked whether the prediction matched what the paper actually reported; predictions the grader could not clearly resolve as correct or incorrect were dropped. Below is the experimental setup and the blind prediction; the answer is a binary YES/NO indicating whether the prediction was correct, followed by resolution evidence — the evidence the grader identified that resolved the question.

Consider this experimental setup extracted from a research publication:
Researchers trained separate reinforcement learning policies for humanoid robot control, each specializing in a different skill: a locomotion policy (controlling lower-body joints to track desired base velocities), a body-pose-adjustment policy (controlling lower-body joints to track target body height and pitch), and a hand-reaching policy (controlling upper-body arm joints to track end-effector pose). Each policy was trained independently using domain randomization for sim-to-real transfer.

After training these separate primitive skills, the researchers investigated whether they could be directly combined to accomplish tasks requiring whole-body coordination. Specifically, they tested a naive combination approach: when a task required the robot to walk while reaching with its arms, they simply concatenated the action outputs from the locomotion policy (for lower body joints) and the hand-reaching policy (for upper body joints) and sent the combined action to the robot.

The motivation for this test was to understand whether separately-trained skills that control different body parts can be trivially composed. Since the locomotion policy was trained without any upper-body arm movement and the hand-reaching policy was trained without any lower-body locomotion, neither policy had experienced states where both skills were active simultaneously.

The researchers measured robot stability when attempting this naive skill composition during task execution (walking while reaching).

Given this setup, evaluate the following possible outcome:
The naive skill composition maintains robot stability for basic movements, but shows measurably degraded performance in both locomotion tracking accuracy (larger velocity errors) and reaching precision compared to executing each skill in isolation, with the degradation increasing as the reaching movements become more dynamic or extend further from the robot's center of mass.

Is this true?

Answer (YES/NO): NO